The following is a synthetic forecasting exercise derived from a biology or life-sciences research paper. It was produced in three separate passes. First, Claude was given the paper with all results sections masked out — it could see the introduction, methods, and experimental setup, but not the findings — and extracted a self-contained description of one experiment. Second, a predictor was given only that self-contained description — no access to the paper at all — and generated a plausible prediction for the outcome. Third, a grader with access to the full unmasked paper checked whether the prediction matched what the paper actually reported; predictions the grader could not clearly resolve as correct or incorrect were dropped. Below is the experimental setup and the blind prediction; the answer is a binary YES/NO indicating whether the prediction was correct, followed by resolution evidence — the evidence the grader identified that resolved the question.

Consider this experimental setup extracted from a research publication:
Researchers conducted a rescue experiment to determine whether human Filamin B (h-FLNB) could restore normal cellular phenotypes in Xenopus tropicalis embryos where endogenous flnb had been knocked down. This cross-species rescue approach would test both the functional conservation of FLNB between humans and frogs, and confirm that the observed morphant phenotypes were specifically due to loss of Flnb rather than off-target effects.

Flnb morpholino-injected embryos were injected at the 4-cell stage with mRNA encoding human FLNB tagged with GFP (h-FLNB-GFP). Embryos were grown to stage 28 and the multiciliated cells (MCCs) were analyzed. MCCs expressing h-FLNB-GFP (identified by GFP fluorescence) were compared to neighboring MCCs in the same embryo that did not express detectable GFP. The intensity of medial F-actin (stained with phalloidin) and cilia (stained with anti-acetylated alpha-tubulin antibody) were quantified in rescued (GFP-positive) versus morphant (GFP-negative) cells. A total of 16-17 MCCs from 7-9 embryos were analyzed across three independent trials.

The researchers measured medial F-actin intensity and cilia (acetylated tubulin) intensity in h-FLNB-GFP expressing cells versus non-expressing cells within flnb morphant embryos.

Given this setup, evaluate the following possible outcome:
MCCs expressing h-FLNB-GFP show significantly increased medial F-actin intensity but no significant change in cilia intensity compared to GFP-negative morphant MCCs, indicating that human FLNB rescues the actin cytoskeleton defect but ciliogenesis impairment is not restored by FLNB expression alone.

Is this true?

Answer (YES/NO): NO